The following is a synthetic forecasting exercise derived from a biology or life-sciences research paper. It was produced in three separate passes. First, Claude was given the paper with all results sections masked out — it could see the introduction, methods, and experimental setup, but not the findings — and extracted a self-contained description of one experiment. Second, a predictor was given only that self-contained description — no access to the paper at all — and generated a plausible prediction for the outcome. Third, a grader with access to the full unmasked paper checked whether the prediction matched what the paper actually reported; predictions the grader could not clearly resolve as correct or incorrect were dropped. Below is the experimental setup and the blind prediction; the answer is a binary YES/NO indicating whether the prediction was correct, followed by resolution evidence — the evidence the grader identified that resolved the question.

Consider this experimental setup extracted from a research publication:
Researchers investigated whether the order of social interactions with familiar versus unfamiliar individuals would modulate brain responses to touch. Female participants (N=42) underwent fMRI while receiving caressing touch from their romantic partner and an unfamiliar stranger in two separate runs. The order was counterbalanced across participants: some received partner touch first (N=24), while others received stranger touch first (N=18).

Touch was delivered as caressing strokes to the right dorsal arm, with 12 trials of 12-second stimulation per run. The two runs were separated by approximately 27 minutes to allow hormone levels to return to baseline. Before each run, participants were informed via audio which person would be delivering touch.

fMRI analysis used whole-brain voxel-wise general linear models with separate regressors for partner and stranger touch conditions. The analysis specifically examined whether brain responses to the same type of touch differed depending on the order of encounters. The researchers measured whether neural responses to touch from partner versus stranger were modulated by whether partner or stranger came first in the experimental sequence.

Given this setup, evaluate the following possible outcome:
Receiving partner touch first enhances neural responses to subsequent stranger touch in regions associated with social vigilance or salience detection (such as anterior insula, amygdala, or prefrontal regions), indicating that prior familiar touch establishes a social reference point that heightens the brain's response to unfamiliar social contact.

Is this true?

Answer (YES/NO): NO